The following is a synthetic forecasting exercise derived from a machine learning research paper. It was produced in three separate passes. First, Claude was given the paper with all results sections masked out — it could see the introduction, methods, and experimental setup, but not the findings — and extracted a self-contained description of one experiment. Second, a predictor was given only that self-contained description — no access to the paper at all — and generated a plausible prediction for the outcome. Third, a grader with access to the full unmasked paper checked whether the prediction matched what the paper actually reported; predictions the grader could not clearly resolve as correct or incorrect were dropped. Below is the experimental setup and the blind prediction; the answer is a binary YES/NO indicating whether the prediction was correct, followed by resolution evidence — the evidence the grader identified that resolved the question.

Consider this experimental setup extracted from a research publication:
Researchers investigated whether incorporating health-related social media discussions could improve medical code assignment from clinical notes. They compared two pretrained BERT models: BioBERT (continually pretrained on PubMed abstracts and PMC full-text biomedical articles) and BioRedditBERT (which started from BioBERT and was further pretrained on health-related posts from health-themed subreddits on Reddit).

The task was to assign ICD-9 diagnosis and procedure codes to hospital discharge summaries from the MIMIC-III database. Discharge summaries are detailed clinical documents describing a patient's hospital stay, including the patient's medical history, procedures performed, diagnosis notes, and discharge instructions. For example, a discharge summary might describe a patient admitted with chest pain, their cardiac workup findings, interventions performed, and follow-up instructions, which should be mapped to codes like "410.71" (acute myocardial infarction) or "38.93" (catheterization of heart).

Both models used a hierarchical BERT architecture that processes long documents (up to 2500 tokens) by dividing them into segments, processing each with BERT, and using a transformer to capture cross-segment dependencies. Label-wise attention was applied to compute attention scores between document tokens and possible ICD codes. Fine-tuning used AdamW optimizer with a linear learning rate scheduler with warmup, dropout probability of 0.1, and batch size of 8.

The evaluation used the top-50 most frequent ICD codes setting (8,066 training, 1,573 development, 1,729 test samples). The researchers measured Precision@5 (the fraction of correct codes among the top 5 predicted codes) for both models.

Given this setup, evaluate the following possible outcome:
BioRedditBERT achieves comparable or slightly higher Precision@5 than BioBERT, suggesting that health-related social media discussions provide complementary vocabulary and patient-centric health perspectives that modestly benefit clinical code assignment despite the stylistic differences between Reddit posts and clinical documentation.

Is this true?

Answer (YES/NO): NO